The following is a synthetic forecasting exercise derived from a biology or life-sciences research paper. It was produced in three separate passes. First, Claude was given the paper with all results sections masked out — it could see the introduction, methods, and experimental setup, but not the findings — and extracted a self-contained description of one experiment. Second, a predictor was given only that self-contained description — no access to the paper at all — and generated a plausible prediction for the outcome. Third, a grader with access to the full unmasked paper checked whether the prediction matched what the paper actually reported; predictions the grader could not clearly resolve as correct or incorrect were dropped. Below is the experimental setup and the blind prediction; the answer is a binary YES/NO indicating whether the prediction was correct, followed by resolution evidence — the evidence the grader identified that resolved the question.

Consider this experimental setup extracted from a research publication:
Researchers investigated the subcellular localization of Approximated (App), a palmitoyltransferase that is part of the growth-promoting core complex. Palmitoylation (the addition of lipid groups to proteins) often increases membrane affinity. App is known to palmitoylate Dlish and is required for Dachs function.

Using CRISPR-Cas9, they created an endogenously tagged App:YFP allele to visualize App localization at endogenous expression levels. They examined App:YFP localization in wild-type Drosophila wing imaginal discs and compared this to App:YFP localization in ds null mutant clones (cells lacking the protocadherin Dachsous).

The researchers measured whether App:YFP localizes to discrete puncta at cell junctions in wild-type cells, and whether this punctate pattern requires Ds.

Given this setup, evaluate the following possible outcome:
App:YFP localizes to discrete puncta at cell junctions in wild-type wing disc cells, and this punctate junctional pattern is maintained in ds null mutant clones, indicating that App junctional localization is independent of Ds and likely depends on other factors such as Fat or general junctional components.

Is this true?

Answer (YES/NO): NO